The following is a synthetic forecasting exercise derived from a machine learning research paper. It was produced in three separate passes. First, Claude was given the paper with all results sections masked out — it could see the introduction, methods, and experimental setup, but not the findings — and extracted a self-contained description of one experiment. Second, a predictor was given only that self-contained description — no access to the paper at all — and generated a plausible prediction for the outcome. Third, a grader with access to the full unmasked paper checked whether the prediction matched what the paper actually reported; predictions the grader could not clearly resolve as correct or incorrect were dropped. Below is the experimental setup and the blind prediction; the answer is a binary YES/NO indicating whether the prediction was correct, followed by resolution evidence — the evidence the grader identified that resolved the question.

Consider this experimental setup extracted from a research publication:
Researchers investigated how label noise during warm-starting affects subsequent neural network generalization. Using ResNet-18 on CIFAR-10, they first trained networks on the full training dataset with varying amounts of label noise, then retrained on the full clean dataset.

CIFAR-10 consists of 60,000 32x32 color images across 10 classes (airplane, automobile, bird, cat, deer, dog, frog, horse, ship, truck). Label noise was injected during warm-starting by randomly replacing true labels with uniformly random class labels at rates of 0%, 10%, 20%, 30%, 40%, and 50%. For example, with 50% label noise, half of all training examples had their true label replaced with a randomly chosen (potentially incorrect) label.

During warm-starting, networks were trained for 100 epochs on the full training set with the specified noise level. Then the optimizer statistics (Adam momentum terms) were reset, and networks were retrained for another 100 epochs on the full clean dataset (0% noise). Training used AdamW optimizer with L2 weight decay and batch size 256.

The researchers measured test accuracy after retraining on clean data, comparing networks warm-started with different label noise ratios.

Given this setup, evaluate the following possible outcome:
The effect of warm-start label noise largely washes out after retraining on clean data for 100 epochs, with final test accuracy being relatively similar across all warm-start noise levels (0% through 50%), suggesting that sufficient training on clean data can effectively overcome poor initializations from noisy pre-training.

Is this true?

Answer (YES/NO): NO